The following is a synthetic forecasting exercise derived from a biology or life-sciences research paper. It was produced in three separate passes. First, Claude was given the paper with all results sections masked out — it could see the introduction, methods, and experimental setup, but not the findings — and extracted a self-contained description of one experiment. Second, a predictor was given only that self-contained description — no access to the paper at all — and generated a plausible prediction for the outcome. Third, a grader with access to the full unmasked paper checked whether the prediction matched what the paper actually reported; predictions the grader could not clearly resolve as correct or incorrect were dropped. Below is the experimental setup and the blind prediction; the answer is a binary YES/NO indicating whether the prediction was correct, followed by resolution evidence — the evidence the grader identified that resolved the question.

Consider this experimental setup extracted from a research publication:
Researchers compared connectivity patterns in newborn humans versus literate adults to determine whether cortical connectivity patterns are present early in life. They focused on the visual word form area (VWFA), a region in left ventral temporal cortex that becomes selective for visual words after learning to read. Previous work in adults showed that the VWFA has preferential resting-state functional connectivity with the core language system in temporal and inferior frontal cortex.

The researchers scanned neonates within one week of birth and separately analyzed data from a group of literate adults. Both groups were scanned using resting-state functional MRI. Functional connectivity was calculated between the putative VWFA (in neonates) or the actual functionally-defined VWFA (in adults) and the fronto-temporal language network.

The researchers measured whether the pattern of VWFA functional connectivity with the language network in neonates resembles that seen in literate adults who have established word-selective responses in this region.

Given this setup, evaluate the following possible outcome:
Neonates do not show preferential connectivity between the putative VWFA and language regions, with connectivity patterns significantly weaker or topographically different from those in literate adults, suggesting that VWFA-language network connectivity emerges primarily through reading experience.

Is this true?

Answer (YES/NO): NO